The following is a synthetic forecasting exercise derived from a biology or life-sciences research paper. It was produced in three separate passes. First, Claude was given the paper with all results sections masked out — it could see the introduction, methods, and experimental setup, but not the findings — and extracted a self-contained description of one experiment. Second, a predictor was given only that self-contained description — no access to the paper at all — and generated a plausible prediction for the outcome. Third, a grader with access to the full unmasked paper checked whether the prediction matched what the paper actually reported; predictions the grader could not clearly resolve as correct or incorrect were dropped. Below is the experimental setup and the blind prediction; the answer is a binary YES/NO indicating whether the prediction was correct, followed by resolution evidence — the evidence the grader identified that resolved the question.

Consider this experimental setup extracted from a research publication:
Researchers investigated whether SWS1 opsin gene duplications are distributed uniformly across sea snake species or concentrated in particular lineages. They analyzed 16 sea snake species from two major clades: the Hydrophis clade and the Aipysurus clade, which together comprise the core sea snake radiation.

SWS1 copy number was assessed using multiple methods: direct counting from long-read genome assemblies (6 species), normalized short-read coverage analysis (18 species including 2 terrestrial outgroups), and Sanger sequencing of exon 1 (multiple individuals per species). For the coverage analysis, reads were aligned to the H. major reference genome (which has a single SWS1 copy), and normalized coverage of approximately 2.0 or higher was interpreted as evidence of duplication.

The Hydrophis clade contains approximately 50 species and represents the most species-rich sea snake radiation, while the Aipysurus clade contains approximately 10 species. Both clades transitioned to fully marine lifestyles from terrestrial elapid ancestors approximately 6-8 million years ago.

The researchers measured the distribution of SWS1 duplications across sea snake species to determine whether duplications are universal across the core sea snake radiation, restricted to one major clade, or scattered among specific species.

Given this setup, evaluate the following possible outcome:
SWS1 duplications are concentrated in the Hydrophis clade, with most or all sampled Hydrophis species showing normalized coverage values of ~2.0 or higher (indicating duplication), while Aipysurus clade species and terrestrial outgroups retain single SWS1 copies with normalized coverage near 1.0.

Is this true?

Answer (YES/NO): NO